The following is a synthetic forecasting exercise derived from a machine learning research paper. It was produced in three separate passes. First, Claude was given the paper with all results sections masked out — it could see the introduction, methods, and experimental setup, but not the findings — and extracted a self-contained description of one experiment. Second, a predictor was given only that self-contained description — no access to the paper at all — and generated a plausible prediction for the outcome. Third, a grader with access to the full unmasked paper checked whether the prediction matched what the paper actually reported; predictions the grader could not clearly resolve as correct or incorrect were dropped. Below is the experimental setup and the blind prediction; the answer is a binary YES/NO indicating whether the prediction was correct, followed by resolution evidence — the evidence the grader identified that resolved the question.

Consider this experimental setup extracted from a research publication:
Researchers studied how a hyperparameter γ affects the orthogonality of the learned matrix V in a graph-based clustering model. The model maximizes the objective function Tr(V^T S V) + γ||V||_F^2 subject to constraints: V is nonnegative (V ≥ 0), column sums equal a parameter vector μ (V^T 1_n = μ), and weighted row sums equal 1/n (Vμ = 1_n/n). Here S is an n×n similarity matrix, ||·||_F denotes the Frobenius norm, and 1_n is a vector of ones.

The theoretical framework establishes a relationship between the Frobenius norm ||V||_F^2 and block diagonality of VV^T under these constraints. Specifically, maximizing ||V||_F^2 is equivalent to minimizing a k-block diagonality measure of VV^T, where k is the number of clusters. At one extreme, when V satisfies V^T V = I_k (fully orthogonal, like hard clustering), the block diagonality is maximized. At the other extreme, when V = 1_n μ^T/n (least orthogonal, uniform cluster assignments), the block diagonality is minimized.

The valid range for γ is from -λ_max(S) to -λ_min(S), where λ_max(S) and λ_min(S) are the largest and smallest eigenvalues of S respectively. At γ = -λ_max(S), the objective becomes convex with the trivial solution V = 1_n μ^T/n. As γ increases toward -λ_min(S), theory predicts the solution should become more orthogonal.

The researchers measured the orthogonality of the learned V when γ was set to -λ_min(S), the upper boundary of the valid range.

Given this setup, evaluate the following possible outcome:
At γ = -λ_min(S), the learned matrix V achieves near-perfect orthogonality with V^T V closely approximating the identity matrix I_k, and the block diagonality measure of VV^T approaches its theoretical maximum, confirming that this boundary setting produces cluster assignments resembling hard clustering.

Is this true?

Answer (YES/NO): YES